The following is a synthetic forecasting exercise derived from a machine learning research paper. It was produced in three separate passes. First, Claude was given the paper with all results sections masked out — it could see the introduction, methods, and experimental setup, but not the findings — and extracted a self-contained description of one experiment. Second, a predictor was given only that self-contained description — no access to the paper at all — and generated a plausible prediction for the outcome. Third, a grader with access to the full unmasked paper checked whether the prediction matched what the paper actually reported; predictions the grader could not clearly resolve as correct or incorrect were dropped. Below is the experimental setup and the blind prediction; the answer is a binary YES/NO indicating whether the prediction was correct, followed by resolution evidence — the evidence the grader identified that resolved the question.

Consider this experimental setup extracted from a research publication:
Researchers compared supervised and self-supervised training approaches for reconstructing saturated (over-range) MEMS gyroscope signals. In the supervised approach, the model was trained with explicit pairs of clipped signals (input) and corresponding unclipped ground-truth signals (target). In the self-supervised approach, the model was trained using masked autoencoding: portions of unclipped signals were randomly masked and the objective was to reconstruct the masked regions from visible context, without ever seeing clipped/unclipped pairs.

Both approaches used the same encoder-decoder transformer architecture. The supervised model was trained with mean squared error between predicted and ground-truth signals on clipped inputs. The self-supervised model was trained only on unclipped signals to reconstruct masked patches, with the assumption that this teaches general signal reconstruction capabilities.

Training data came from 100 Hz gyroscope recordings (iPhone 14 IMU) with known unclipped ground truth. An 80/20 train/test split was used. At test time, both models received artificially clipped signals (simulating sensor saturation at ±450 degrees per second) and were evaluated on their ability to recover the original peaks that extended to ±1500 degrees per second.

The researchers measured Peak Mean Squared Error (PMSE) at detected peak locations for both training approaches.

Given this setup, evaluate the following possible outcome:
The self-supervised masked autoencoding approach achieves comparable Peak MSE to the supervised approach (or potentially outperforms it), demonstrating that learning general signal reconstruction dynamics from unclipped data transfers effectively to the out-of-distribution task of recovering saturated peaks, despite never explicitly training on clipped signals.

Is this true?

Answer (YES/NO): YES